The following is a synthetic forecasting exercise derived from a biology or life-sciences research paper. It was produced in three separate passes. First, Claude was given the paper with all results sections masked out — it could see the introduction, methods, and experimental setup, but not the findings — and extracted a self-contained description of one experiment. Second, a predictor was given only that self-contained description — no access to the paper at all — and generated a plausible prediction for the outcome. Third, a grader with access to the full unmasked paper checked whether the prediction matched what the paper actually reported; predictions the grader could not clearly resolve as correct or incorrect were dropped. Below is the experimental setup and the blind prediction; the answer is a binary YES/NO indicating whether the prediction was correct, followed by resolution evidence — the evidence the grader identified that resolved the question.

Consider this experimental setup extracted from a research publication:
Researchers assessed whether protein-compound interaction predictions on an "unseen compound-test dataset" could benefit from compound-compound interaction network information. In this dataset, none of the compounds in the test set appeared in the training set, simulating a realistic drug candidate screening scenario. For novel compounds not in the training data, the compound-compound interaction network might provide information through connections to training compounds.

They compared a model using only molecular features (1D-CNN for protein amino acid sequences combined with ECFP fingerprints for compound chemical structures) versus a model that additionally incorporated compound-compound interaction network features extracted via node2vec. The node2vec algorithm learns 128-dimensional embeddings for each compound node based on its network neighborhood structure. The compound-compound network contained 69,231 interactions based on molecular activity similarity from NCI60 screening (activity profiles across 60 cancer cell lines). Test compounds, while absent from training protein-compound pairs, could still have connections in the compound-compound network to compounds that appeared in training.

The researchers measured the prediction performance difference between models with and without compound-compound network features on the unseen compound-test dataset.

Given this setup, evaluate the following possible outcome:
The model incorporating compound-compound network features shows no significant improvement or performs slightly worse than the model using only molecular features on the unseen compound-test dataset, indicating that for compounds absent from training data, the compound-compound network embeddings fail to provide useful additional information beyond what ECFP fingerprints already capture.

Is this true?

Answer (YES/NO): NO